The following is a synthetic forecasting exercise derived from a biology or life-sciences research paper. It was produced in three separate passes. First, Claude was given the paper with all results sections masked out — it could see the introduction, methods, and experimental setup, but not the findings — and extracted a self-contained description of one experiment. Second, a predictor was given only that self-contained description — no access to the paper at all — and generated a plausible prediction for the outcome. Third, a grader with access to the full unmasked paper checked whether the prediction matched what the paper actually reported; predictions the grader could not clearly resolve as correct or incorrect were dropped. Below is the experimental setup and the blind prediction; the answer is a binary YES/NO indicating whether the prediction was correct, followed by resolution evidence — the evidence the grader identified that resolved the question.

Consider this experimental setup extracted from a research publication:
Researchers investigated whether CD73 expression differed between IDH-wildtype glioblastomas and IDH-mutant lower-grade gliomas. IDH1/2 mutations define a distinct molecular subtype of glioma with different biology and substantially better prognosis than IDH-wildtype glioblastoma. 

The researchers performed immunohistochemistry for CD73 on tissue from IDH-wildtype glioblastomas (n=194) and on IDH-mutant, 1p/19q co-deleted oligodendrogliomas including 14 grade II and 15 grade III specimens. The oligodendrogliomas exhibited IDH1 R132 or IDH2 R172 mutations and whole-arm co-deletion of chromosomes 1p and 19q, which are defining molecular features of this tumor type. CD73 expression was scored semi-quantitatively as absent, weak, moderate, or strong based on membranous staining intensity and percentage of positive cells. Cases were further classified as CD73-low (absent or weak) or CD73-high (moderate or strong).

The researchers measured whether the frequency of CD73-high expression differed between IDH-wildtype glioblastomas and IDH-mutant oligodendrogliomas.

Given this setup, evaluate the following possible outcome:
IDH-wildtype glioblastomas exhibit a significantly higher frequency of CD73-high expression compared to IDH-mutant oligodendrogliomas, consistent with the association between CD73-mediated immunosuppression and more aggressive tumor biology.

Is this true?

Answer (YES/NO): NO